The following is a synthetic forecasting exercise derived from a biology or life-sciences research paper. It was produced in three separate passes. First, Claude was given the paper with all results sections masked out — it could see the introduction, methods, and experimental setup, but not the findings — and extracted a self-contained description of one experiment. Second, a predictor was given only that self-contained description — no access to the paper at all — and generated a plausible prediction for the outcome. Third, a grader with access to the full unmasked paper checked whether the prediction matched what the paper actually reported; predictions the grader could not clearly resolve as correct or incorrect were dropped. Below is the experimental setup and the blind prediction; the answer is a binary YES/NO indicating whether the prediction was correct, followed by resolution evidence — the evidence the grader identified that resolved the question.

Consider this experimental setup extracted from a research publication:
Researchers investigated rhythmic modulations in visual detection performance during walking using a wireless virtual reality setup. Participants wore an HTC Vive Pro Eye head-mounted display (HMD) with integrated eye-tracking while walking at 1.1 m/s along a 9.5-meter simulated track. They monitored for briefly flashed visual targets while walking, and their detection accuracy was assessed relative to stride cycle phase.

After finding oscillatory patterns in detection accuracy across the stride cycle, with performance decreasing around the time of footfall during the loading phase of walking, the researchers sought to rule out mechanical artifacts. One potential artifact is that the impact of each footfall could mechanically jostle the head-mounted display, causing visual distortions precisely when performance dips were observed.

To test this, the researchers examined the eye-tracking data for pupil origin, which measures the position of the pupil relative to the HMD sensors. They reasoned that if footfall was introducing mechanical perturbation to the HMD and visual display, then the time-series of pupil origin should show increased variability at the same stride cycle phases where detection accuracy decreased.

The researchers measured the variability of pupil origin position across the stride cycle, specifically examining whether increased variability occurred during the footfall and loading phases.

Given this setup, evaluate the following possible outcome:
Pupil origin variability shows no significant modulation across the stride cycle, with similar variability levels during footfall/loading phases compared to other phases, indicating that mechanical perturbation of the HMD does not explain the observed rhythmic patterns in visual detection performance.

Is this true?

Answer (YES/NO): YES